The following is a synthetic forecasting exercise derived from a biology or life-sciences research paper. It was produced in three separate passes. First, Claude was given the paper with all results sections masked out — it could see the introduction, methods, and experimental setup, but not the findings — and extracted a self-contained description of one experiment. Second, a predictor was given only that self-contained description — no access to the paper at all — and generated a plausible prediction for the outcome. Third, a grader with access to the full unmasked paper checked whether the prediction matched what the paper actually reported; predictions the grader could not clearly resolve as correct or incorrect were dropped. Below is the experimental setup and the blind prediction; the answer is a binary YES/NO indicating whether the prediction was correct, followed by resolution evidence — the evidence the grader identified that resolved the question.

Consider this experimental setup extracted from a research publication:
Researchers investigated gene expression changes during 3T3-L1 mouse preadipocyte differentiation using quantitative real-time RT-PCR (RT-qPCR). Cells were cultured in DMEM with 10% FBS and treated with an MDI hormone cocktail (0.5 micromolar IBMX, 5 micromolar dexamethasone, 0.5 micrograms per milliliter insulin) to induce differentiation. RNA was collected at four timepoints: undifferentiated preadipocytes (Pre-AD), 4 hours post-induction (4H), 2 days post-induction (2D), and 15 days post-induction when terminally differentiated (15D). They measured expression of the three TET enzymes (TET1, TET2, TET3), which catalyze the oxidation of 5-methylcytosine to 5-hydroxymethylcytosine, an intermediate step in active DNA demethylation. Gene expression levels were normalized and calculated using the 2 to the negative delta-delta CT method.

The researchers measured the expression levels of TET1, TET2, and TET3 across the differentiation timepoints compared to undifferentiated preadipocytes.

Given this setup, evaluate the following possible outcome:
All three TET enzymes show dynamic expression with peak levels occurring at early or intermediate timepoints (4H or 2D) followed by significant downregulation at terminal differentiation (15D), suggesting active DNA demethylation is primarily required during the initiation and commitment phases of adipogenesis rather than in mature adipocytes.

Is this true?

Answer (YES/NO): NO